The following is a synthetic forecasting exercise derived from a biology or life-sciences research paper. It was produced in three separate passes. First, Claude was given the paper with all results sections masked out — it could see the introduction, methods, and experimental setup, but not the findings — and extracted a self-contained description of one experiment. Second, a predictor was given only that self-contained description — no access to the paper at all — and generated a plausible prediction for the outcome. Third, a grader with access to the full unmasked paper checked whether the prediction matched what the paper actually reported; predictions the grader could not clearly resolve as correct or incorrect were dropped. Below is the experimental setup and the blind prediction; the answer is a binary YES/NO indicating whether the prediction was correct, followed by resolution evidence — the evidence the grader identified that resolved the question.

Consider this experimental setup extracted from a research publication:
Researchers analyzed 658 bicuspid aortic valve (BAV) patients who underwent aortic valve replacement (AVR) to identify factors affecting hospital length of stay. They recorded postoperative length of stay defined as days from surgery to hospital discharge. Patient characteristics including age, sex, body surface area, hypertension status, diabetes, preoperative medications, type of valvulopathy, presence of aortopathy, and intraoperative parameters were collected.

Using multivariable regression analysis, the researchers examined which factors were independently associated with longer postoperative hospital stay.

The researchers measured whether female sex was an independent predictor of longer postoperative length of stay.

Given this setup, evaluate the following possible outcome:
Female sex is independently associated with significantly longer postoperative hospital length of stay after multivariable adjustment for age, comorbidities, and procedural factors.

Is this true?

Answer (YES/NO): NO